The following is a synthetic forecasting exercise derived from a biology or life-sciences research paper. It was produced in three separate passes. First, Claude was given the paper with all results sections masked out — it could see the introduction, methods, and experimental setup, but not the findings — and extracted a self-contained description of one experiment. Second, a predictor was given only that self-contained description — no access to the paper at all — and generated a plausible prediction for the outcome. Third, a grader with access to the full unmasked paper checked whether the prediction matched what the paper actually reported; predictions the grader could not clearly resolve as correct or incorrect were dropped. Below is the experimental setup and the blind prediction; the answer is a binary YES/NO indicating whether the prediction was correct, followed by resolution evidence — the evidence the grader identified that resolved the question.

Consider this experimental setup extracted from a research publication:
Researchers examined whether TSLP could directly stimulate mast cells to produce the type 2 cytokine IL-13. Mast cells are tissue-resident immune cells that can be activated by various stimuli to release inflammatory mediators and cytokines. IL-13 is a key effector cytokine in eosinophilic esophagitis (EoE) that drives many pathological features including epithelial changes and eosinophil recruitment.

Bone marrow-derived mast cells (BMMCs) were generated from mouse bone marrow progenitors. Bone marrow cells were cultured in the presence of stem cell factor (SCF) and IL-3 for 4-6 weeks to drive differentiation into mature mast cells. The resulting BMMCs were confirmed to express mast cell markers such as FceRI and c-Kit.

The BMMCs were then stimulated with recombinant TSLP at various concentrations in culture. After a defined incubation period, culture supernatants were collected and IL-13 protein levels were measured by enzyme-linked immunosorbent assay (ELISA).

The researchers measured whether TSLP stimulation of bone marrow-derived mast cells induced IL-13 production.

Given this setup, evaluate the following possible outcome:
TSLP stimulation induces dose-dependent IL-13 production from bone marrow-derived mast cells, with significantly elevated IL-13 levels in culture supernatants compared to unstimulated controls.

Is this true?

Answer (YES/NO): NO